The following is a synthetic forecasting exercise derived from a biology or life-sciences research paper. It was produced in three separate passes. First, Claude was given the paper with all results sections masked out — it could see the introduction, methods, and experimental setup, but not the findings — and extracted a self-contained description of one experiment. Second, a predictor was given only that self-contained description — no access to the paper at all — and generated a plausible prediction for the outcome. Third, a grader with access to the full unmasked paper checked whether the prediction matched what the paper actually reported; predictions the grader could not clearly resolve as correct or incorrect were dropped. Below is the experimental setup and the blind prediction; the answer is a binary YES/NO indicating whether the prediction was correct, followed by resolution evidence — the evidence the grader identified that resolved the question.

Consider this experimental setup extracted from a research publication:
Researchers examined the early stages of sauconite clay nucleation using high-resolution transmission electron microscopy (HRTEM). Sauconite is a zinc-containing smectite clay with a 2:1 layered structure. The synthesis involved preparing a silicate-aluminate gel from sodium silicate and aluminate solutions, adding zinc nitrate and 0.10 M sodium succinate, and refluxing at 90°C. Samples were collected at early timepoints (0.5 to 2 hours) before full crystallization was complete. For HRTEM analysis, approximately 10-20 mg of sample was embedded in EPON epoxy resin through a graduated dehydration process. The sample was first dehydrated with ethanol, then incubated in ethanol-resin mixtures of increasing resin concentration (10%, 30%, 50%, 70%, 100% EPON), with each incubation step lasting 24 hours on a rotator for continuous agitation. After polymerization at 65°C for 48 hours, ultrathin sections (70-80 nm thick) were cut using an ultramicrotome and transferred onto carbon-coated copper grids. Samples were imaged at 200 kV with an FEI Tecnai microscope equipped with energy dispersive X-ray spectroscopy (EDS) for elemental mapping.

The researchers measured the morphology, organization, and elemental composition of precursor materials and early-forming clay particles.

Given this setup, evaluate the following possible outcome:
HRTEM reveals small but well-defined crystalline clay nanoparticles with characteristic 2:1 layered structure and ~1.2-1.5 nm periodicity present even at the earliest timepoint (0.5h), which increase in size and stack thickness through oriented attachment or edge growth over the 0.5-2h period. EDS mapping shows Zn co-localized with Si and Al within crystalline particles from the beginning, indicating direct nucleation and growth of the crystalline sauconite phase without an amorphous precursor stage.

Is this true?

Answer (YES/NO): NO